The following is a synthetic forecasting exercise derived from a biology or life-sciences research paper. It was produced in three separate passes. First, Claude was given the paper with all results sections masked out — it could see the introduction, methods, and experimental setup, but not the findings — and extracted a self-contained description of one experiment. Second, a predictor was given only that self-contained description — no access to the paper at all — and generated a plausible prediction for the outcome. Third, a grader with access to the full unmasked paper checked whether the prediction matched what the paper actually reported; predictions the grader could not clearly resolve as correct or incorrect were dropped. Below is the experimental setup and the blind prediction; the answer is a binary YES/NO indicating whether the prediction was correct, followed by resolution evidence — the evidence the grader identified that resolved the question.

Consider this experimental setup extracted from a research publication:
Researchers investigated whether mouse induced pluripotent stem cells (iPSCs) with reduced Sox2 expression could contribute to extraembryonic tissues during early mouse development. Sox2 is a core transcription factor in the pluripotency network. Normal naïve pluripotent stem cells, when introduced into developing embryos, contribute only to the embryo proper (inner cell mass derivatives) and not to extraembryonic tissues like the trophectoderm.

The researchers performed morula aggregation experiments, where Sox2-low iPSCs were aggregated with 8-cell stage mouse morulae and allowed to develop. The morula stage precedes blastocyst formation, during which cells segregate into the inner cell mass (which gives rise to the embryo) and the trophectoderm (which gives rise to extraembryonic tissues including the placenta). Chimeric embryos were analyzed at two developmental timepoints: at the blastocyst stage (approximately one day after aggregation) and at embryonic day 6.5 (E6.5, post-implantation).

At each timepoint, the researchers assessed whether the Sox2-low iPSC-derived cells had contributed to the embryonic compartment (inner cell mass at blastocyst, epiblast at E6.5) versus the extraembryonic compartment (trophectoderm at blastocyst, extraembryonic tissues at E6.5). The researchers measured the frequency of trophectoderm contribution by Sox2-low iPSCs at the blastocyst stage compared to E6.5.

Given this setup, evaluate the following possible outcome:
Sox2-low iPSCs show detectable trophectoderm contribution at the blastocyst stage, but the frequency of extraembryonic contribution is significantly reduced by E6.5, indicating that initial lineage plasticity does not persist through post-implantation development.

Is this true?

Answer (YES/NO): NO